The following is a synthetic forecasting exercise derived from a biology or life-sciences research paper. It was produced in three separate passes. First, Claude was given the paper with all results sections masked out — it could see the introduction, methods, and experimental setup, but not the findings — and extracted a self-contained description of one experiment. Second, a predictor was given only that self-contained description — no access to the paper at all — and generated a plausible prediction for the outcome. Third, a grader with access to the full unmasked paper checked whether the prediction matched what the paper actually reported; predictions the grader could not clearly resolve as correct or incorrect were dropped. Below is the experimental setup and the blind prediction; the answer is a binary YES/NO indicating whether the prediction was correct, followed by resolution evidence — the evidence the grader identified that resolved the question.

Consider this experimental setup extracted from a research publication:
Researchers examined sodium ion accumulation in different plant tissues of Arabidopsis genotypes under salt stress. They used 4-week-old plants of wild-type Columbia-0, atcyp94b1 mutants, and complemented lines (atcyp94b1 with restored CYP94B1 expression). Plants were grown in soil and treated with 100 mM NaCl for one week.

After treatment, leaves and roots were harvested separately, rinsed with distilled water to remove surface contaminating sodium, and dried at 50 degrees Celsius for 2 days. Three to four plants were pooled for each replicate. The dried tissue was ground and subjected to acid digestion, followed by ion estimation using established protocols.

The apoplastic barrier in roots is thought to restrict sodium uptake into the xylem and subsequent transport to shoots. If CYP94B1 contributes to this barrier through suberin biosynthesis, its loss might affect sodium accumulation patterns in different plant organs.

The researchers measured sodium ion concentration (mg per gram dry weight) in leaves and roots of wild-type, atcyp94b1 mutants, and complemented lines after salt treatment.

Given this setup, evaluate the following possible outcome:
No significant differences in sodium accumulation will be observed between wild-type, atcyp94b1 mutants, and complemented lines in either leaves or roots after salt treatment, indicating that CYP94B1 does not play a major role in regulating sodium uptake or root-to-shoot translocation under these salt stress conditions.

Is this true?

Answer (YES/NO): NO